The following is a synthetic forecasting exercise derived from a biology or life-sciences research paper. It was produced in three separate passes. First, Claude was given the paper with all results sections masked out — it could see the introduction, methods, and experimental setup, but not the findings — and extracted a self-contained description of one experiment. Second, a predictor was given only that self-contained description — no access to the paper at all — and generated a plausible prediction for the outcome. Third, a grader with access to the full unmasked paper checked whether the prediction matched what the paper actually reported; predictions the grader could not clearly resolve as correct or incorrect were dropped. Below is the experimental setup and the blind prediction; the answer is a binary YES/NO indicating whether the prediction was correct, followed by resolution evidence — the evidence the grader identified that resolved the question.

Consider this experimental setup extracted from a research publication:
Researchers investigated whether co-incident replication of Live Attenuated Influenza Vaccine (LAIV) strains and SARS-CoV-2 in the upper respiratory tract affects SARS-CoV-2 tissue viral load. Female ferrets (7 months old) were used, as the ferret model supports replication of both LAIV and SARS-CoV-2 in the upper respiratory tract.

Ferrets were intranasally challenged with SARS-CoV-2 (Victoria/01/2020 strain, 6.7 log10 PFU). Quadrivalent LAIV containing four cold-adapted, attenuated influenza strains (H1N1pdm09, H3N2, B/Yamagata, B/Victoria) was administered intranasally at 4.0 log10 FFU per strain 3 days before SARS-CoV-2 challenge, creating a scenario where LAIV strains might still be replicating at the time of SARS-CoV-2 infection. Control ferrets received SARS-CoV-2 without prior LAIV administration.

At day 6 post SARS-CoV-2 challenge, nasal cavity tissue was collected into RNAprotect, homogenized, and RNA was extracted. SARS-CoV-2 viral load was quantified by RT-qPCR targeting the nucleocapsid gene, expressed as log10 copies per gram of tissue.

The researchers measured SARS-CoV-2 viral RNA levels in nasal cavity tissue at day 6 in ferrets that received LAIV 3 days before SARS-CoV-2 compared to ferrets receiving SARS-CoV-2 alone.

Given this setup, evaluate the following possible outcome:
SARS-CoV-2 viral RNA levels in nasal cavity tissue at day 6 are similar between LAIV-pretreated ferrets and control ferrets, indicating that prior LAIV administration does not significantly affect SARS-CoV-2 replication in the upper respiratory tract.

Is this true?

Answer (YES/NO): YES